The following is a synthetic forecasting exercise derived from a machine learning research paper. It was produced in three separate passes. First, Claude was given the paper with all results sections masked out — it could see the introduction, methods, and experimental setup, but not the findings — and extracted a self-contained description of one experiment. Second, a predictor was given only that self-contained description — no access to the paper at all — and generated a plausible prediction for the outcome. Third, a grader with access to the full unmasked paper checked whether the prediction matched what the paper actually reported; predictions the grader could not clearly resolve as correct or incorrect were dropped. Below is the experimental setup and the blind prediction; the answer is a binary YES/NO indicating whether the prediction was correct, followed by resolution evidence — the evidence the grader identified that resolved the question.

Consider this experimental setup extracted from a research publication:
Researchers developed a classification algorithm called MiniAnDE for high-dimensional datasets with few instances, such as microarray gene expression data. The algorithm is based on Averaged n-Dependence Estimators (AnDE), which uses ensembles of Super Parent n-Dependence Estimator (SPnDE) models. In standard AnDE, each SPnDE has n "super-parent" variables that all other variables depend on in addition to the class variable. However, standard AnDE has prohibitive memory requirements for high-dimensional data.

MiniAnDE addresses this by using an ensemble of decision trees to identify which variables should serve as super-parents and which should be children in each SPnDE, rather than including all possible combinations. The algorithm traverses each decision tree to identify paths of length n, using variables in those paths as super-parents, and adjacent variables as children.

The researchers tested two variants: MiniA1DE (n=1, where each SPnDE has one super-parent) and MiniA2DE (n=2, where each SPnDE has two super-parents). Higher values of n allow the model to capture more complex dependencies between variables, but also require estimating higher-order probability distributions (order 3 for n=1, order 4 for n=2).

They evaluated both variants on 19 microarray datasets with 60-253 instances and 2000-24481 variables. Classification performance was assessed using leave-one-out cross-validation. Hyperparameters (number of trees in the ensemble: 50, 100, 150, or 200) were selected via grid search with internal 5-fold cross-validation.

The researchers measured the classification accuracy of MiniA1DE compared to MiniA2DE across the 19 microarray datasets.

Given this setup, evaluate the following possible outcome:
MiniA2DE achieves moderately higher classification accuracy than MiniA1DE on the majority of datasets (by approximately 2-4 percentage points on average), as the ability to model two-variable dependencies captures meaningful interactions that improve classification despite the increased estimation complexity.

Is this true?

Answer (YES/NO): NO